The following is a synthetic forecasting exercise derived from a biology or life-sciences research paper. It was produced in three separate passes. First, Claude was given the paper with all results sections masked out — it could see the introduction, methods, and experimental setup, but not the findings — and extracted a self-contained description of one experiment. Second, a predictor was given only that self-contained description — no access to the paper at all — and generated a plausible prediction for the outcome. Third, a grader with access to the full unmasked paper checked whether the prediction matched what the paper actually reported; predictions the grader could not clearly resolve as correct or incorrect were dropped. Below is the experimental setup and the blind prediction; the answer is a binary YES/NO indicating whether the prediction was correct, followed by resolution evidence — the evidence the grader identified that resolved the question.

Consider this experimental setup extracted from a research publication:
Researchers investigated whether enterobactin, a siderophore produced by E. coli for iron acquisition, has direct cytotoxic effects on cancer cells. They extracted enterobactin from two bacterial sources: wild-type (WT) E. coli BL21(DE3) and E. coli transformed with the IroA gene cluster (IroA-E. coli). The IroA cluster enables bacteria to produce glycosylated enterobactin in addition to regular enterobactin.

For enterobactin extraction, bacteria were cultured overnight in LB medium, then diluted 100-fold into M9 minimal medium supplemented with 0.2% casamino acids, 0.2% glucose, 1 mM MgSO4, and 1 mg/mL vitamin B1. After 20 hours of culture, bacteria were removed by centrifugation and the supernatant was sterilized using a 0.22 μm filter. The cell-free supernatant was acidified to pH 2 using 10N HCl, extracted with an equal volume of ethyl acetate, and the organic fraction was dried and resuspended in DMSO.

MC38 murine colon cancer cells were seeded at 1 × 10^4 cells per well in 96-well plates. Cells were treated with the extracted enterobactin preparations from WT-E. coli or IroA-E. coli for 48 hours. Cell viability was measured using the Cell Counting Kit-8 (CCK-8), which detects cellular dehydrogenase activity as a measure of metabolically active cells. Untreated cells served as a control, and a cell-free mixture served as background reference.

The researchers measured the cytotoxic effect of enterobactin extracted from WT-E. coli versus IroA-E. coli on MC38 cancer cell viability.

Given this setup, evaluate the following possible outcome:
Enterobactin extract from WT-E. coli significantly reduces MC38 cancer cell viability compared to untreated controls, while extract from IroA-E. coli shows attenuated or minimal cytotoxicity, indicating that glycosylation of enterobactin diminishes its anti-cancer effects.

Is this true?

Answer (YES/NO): NO